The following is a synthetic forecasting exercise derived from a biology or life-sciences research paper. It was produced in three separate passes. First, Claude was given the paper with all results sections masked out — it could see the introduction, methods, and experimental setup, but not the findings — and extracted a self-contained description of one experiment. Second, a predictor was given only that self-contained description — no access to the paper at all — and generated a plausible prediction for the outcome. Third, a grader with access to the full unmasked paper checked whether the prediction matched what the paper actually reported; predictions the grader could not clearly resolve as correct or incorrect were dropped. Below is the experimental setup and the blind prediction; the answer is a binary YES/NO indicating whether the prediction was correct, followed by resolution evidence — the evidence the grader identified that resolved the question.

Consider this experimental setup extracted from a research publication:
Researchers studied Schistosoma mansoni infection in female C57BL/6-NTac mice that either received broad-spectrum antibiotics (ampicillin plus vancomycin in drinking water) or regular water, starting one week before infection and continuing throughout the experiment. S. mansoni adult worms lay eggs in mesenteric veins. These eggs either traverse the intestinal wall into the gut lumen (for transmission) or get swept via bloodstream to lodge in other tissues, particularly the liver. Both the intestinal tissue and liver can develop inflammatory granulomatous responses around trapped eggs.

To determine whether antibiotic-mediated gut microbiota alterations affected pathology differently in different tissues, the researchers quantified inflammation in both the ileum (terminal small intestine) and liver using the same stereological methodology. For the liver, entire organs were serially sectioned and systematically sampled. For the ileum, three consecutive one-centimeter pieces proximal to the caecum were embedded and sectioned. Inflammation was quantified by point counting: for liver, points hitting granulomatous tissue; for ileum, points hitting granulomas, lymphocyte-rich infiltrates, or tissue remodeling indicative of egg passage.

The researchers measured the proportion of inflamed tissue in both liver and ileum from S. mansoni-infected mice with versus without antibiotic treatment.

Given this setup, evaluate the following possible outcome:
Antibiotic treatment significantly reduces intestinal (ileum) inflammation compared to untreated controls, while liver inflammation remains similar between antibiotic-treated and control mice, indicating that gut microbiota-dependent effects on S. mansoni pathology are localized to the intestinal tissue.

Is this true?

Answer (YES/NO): NO